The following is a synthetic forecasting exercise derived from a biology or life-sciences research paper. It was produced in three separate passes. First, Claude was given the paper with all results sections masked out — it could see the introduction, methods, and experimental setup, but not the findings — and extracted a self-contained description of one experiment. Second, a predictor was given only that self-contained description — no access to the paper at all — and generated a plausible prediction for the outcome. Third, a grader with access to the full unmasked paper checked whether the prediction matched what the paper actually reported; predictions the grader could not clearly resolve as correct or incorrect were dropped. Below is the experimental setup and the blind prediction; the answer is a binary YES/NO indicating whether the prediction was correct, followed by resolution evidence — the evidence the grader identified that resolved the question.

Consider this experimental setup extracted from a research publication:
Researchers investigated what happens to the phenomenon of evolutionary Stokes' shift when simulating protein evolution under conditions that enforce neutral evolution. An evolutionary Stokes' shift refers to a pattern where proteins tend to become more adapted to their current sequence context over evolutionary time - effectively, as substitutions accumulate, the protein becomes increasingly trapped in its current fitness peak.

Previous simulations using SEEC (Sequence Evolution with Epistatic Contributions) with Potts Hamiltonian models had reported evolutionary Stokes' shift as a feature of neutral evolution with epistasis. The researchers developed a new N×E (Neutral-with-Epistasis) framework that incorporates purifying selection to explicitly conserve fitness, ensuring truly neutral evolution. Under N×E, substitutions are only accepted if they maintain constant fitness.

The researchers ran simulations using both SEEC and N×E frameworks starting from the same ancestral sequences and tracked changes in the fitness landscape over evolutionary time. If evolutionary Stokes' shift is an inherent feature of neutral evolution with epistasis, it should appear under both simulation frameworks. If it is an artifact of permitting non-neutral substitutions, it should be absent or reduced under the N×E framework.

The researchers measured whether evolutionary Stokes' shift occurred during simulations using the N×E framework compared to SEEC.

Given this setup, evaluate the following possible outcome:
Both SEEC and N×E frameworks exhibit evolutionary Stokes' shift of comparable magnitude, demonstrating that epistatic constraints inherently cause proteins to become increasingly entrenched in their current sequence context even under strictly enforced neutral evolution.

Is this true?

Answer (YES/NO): NO